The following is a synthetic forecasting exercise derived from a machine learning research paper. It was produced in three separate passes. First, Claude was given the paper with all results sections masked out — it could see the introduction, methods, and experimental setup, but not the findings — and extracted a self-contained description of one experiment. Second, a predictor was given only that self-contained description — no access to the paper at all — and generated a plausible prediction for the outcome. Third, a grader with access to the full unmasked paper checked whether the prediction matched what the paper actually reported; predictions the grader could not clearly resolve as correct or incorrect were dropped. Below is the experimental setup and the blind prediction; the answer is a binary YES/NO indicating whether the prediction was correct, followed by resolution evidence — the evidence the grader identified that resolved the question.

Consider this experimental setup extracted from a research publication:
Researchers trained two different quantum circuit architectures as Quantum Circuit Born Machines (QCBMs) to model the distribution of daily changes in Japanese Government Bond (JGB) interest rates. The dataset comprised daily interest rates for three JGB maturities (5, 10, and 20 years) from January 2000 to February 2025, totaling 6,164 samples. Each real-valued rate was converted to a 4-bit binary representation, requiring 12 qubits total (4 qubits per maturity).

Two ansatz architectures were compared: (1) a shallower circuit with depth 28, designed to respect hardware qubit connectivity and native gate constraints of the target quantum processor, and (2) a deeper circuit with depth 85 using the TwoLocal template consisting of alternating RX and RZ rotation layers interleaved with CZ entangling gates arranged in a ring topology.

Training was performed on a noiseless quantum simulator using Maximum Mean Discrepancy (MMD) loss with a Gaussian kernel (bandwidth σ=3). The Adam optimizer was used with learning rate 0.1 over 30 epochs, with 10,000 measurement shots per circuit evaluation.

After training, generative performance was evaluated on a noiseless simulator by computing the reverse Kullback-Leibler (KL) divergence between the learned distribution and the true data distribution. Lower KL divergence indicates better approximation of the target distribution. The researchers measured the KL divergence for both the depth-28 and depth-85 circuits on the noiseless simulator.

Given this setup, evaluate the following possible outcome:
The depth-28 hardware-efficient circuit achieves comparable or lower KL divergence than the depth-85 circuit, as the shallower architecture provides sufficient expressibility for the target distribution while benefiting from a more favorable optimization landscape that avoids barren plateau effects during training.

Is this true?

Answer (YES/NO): NO